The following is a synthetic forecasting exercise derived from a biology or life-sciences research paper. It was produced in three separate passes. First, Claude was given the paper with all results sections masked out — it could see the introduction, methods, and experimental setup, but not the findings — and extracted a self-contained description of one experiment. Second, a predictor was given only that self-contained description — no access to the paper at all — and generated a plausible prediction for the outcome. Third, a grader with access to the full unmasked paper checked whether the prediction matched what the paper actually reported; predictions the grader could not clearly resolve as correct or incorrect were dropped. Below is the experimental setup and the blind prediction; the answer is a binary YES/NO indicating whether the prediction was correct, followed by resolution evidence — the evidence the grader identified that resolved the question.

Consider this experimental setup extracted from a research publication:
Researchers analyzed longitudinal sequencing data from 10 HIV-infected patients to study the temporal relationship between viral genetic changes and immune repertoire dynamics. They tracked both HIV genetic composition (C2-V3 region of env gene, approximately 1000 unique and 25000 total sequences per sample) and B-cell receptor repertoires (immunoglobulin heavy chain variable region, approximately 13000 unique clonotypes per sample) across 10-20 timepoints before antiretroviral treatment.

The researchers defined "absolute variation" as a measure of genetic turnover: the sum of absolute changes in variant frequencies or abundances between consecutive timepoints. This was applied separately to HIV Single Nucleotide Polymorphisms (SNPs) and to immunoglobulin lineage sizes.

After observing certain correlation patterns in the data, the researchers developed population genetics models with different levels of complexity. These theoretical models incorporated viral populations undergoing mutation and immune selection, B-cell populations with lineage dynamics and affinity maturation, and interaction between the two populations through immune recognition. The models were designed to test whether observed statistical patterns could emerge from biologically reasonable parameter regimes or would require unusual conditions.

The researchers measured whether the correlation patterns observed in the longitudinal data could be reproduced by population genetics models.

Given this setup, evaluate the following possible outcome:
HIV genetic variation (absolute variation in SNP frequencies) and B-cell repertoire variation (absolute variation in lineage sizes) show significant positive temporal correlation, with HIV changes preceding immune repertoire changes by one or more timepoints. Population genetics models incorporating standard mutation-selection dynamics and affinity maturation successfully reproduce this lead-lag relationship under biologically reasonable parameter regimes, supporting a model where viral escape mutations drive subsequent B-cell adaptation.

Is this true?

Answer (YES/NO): NO